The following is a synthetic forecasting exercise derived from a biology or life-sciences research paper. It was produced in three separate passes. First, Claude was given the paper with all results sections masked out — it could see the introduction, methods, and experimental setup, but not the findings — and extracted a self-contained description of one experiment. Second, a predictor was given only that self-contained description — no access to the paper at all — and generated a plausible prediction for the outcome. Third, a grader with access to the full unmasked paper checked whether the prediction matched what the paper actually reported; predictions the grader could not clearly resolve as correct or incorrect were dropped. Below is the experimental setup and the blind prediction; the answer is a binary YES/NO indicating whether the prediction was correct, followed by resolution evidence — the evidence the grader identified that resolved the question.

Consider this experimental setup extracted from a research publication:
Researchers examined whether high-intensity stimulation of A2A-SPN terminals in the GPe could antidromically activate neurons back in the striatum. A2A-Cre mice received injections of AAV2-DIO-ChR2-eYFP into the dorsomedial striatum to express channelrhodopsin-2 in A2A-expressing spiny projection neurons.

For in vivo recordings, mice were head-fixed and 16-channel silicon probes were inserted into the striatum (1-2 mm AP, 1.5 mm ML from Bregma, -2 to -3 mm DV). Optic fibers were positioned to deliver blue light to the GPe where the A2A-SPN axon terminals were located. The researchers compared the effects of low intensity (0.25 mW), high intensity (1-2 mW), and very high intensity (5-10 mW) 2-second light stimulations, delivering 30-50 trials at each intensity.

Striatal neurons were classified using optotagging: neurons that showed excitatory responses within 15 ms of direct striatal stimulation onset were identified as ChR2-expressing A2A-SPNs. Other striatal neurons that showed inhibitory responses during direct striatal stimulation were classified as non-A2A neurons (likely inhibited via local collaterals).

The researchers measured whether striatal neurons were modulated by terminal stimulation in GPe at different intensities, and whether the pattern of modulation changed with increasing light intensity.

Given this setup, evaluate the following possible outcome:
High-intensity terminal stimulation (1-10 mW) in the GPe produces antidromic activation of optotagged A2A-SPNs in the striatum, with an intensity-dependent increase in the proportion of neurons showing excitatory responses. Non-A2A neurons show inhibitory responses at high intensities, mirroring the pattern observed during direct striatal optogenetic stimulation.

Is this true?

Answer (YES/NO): YES